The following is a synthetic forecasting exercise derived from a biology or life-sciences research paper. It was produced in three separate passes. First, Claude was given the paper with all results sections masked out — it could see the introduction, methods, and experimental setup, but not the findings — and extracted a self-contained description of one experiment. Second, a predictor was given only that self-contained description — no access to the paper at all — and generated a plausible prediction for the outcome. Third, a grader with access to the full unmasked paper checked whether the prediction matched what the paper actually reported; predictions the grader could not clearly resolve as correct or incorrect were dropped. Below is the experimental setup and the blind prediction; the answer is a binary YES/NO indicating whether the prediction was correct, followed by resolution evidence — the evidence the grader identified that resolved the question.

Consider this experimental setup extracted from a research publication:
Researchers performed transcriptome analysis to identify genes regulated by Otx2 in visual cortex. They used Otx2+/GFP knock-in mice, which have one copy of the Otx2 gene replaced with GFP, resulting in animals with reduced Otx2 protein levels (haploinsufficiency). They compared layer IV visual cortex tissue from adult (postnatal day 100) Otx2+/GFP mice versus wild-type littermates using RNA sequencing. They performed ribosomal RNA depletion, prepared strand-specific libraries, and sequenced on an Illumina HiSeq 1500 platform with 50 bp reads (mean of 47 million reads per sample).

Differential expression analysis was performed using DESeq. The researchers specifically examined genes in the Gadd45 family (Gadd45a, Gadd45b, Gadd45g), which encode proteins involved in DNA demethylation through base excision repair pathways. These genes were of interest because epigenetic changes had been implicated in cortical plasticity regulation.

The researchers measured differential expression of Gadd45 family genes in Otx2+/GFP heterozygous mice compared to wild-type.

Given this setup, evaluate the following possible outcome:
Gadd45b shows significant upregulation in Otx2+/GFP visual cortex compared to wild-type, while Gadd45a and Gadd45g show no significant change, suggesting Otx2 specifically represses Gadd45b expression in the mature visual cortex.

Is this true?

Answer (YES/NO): NO